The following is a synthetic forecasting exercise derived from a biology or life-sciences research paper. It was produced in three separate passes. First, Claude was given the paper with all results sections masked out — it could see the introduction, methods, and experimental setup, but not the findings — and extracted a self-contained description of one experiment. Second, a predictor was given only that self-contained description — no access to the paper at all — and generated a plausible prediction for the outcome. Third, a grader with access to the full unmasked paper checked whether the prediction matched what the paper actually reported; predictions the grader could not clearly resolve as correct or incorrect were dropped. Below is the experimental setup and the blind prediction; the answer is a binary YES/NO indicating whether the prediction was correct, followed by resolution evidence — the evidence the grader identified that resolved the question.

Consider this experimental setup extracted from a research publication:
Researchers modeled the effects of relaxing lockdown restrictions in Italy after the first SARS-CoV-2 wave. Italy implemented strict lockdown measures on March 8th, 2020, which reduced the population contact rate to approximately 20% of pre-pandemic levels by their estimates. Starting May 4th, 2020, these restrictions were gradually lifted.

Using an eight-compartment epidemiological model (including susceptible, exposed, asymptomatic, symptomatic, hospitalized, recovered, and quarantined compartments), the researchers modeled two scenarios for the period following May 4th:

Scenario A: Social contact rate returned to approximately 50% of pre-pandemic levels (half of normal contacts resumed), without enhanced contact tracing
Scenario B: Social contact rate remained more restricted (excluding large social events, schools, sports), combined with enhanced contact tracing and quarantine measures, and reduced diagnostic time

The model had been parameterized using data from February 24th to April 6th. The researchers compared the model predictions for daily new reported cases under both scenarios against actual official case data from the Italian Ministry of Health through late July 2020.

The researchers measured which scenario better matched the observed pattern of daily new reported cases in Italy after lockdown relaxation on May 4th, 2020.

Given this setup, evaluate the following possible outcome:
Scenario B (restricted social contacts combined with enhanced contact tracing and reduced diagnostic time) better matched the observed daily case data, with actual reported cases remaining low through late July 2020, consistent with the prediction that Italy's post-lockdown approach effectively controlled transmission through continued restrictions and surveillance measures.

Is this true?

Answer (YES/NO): YES